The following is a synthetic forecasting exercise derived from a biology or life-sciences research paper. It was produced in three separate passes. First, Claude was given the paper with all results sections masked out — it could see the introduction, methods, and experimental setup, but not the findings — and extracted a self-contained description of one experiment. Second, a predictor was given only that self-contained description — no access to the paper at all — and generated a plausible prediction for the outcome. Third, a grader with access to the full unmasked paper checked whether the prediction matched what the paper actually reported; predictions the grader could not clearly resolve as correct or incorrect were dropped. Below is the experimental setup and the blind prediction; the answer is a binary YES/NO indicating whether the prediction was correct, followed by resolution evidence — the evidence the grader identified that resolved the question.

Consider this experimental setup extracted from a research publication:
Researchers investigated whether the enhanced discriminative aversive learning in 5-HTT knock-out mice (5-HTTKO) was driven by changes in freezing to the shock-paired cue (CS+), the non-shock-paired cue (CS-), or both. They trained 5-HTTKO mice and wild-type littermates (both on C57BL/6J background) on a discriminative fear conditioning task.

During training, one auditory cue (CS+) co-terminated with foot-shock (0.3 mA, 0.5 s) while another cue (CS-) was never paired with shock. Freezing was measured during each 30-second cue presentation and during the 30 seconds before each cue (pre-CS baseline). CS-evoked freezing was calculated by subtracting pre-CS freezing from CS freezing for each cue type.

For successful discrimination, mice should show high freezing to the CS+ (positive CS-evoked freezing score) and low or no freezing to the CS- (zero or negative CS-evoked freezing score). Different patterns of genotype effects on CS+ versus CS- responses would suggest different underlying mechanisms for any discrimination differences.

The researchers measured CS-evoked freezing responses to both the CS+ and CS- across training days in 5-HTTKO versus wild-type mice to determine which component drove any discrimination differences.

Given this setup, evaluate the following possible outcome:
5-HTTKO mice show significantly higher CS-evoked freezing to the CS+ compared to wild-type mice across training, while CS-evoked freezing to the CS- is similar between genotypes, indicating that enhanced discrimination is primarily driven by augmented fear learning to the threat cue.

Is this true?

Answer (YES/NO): NO